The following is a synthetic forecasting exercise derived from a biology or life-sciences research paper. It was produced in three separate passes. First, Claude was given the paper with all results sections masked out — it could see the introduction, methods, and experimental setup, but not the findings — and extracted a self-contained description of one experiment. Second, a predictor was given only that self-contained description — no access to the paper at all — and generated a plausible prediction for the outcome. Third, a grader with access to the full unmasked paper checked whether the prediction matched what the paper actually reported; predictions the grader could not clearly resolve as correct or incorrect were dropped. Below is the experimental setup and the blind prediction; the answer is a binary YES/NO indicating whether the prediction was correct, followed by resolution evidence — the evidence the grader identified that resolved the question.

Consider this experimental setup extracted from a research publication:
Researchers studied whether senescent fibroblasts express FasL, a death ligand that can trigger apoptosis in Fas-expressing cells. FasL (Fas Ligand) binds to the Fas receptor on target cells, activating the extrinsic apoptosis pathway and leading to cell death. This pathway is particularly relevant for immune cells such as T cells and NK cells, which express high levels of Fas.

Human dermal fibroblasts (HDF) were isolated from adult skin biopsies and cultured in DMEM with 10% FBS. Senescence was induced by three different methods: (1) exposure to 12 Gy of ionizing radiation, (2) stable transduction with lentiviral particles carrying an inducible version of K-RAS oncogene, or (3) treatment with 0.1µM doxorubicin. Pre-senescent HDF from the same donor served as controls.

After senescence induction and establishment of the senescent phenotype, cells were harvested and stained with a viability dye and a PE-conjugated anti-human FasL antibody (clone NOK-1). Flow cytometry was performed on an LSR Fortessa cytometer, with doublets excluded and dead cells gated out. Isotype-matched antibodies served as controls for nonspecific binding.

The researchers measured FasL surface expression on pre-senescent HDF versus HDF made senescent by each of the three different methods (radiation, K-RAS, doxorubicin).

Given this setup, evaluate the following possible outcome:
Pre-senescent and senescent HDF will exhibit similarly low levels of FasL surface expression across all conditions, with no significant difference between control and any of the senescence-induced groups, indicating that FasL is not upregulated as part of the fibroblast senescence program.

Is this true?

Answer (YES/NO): NO